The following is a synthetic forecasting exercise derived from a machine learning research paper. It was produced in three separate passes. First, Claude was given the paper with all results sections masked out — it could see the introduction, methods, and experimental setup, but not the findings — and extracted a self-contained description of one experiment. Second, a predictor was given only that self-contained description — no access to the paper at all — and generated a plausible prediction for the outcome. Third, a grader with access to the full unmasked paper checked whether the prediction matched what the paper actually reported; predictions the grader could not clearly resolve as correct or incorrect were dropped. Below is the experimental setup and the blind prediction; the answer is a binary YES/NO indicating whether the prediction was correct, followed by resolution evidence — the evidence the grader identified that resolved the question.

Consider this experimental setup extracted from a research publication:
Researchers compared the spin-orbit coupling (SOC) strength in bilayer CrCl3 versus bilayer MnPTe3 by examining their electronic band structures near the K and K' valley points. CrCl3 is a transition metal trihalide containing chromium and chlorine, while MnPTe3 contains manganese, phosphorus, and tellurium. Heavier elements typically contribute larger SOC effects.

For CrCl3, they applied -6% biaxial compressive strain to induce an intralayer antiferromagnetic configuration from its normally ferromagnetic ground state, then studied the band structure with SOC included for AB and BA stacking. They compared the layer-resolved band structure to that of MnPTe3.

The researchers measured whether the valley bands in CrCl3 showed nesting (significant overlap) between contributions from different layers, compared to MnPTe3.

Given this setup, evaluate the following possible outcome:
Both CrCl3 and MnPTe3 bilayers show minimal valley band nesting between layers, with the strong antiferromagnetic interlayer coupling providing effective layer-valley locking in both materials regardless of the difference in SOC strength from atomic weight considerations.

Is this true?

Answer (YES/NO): NO